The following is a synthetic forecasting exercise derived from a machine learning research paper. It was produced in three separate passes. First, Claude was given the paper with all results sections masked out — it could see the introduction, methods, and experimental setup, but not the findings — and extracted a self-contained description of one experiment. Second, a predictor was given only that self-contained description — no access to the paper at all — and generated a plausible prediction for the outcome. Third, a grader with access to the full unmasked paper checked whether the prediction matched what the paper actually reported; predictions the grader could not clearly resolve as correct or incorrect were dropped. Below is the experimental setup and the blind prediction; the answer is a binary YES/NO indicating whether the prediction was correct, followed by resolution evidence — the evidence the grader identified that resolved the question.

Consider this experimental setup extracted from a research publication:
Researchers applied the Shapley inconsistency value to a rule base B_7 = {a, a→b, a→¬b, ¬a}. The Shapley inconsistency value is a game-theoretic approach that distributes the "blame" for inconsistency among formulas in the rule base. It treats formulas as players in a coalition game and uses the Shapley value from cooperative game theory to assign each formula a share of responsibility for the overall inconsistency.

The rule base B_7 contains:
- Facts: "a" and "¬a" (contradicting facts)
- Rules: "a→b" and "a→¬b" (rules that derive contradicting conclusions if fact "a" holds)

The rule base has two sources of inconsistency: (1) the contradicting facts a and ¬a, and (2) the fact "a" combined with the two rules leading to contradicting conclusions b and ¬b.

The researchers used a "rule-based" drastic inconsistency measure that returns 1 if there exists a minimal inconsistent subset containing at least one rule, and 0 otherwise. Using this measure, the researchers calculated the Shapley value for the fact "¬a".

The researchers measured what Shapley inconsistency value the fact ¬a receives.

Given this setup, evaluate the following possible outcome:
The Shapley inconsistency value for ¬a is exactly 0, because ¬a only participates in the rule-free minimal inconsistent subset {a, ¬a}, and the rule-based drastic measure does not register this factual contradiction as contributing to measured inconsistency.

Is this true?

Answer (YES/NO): YES